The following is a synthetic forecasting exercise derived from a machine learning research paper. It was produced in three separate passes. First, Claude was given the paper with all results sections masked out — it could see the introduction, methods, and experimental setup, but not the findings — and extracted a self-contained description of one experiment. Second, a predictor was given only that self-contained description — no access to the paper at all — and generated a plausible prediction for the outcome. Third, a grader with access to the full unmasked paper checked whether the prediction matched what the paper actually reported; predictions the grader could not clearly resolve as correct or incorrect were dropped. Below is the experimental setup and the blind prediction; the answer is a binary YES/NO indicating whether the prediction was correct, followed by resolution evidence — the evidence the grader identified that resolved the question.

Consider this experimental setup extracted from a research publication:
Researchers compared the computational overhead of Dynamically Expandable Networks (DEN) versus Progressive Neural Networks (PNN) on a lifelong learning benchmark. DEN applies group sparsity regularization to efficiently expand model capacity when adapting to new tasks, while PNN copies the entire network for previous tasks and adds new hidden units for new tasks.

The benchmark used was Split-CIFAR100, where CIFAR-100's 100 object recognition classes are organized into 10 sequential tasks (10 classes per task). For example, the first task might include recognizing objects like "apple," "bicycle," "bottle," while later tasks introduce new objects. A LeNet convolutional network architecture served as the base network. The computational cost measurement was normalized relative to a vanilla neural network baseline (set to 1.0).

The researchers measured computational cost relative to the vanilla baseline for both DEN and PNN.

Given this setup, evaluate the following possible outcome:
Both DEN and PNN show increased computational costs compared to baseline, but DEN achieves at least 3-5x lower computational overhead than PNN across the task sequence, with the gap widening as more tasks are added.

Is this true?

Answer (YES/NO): NO